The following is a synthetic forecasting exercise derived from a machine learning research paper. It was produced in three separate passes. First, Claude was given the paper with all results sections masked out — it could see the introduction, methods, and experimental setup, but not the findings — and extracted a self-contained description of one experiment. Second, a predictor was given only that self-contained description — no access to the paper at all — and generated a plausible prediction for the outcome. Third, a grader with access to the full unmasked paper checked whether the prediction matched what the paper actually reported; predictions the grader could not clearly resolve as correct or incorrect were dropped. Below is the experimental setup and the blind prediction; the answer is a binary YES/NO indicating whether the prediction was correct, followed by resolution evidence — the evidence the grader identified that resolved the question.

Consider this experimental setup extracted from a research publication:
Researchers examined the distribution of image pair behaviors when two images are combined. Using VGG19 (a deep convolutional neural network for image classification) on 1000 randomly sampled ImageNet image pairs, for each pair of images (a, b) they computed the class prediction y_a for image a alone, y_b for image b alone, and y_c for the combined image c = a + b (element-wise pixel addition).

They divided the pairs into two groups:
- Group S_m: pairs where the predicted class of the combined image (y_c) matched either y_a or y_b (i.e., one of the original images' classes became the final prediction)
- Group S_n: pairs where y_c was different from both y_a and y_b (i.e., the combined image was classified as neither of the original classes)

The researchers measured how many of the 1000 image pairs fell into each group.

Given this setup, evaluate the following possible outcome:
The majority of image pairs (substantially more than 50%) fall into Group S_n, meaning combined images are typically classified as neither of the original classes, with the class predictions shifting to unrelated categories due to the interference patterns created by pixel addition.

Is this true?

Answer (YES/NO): NO